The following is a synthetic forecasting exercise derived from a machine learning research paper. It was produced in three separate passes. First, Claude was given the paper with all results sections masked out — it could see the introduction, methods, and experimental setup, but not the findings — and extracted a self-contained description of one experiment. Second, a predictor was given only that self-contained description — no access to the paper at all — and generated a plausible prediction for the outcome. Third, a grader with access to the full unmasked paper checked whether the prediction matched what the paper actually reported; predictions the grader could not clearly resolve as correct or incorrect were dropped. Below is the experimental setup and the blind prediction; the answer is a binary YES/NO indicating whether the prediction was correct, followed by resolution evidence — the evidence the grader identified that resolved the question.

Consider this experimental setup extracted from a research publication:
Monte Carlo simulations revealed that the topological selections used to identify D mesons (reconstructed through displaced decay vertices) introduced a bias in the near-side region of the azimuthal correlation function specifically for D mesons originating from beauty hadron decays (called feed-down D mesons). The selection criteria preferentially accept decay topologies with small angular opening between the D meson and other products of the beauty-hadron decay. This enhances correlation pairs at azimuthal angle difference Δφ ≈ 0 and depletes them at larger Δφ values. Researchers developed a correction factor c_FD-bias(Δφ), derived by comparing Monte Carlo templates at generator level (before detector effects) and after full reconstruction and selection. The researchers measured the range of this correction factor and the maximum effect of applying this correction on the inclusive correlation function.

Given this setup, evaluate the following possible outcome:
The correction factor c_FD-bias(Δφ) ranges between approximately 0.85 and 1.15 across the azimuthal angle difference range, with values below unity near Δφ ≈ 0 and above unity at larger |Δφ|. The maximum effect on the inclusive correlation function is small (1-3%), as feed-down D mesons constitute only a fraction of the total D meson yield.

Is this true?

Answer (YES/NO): NO